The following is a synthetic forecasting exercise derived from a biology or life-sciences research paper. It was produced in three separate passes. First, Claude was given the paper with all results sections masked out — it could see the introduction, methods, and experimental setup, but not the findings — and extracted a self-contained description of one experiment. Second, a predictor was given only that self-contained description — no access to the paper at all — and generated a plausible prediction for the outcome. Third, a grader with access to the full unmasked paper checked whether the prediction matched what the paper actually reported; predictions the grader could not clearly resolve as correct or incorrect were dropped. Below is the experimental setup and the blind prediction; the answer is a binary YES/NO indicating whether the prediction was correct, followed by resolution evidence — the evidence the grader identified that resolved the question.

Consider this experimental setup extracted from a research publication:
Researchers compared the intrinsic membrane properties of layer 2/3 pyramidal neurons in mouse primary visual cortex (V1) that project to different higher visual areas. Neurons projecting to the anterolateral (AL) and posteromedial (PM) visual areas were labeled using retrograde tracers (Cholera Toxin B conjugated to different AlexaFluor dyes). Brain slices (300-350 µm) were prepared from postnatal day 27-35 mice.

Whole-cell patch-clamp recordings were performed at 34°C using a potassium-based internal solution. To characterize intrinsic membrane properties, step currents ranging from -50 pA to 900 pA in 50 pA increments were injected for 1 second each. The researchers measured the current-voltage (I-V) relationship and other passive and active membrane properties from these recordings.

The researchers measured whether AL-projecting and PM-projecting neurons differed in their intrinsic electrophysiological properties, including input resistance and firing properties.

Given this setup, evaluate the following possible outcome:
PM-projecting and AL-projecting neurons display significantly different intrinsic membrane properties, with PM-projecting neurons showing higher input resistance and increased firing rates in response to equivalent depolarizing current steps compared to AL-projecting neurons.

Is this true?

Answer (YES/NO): NO